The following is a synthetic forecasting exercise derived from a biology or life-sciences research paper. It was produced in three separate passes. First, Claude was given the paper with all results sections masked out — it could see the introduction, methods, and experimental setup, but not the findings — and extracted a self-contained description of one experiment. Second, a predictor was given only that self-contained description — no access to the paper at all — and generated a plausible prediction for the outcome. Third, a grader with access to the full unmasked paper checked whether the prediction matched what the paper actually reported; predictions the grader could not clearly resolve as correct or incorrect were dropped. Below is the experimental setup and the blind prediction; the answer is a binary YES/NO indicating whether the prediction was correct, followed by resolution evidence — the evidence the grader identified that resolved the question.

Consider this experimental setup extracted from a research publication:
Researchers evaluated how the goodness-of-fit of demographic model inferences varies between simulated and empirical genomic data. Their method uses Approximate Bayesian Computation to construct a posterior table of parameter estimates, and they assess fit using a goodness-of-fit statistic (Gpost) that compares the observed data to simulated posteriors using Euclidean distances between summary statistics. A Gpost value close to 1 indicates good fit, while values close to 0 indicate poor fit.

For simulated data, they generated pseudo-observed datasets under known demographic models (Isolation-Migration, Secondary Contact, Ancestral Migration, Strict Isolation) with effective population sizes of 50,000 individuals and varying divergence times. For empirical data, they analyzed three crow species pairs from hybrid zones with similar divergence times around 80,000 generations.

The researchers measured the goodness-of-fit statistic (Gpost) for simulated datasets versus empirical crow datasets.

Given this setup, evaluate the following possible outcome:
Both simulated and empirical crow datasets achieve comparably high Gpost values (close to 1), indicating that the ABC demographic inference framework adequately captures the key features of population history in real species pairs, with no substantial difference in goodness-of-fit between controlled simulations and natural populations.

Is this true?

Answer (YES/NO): NO